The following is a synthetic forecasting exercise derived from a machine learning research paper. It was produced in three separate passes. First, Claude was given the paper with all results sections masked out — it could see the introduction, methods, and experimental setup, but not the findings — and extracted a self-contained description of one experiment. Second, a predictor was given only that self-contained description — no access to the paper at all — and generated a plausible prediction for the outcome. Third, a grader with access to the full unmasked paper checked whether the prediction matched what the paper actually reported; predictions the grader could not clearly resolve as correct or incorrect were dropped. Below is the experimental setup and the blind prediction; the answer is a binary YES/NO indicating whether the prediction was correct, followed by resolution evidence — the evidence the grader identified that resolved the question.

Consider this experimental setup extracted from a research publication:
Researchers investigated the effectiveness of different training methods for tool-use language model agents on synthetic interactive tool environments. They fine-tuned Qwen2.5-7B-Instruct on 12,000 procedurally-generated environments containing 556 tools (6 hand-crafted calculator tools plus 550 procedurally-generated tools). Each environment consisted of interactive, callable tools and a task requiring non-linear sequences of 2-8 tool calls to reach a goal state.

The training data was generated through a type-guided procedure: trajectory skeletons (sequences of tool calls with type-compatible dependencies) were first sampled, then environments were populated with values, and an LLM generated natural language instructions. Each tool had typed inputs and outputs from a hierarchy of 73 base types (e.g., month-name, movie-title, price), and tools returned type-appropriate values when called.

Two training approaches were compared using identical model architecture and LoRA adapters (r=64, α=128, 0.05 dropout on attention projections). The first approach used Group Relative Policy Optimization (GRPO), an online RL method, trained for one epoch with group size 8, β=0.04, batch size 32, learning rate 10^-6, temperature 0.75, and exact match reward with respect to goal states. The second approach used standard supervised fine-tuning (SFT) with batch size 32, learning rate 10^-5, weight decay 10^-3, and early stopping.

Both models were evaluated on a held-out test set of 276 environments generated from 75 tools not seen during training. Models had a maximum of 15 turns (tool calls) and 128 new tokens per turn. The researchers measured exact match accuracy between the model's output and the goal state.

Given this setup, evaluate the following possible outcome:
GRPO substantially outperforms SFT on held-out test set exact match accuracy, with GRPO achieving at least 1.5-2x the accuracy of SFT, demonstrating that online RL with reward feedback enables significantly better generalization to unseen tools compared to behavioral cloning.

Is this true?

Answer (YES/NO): NO